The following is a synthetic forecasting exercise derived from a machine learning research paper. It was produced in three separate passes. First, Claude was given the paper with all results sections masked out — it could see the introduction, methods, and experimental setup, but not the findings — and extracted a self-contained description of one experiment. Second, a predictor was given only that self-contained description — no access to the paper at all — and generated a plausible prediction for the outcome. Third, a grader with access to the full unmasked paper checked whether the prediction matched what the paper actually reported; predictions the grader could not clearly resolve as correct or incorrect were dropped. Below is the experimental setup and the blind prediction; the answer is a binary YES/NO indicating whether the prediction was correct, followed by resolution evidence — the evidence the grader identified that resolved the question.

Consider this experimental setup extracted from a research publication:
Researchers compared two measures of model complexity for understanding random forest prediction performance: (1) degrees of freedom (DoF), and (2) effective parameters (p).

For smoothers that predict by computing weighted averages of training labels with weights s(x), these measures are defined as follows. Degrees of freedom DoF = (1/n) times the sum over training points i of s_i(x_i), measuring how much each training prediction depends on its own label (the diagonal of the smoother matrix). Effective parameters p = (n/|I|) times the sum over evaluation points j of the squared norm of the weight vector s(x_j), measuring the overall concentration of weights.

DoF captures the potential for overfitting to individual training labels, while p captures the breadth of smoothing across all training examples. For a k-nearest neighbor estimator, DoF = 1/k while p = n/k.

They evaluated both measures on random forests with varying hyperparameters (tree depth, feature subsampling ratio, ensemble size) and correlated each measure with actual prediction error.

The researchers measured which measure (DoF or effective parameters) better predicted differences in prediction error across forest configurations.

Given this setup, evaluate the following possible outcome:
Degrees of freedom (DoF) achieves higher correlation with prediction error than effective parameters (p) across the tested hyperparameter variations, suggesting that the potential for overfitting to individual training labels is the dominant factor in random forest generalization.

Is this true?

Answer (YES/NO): NO